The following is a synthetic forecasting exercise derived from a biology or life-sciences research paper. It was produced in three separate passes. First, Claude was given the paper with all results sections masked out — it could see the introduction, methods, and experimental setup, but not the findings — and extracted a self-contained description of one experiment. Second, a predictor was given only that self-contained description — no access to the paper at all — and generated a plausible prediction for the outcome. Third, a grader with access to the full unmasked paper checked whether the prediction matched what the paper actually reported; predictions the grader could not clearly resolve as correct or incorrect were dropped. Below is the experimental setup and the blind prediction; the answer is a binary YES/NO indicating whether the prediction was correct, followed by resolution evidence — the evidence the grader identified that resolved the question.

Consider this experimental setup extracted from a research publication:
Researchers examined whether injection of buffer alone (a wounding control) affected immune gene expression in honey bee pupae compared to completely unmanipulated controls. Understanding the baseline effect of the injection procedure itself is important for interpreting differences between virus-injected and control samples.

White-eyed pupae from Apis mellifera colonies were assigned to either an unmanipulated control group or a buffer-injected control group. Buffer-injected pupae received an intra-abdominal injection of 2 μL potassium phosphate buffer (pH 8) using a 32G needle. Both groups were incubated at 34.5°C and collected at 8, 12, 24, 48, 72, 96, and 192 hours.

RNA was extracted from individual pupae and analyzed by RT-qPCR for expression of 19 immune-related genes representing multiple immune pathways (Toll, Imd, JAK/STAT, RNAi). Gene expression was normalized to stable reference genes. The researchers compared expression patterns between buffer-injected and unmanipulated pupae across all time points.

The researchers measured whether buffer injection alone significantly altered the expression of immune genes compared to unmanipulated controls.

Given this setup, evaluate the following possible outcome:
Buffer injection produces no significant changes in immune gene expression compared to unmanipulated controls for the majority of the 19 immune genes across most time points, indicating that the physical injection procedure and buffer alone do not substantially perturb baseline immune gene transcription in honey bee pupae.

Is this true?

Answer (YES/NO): NO